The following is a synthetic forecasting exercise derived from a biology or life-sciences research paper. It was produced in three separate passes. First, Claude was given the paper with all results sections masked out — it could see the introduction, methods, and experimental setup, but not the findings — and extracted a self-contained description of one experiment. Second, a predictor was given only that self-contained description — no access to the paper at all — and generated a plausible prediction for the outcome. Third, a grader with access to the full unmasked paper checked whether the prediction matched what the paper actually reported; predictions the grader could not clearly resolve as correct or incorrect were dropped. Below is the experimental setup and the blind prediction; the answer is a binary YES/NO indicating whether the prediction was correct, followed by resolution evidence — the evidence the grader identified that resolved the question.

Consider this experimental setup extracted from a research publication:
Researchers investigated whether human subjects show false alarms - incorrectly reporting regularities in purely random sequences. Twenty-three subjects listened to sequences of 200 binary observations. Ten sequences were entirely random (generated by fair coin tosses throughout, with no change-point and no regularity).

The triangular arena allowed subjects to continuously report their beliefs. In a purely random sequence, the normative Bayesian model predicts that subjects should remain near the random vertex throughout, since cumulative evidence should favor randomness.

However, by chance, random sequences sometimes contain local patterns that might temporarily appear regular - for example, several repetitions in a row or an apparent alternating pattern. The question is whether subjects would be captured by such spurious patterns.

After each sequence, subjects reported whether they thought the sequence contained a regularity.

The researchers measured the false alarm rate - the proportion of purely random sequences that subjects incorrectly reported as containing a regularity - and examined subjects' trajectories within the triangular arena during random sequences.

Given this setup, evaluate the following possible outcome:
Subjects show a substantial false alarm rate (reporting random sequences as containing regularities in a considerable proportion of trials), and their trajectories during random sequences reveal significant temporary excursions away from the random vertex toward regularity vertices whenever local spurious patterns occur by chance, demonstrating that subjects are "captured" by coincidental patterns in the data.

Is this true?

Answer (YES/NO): YES